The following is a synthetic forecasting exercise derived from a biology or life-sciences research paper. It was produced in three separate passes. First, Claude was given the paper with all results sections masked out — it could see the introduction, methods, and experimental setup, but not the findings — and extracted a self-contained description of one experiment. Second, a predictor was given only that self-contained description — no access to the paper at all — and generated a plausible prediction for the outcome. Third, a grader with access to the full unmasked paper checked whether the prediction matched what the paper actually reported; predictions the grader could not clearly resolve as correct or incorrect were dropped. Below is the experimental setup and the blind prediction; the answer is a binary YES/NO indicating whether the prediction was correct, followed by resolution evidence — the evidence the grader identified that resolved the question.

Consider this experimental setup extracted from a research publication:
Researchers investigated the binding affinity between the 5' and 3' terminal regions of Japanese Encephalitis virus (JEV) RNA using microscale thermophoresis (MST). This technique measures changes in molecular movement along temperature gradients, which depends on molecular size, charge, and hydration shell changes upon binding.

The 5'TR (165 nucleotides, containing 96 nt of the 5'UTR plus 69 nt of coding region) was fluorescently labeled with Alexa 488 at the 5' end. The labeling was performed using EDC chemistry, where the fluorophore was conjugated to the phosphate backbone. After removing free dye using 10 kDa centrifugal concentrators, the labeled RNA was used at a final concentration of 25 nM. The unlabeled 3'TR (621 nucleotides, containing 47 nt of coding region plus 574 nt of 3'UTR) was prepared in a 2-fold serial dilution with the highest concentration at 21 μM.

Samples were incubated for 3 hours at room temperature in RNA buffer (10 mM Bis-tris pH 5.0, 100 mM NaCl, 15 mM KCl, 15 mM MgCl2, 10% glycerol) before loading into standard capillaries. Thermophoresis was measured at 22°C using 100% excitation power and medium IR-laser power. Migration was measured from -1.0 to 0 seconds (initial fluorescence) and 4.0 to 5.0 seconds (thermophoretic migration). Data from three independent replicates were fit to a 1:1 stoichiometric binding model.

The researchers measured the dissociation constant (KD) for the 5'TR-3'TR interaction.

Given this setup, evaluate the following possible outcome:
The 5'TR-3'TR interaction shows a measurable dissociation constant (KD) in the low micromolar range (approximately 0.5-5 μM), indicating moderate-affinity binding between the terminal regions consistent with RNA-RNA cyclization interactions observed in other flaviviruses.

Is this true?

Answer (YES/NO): NO